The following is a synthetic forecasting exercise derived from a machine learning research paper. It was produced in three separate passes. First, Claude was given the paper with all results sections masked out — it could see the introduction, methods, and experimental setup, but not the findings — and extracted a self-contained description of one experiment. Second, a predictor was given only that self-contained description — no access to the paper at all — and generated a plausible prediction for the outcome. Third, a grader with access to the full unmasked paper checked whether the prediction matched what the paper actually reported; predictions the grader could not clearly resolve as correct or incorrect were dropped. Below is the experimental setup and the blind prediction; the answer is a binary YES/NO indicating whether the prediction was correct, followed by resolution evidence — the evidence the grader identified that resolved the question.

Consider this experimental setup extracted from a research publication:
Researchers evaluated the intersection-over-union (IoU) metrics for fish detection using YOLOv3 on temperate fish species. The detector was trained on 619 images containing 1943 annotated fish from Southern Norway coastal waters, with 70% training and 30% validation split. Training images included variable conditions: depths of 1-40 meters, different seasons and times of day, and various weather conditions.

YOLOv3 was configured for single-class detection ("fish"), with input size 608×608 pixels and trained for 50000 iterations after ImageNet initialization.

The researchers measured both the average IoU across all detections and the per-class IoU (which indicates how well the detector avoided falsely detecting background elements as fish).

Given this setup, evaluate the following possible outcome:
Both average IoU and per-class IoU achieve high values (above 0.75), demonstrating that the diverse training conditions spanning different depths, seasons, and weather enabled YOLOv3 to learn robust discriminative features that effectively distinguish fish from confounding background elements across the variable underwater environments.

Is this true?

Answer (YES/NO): NO